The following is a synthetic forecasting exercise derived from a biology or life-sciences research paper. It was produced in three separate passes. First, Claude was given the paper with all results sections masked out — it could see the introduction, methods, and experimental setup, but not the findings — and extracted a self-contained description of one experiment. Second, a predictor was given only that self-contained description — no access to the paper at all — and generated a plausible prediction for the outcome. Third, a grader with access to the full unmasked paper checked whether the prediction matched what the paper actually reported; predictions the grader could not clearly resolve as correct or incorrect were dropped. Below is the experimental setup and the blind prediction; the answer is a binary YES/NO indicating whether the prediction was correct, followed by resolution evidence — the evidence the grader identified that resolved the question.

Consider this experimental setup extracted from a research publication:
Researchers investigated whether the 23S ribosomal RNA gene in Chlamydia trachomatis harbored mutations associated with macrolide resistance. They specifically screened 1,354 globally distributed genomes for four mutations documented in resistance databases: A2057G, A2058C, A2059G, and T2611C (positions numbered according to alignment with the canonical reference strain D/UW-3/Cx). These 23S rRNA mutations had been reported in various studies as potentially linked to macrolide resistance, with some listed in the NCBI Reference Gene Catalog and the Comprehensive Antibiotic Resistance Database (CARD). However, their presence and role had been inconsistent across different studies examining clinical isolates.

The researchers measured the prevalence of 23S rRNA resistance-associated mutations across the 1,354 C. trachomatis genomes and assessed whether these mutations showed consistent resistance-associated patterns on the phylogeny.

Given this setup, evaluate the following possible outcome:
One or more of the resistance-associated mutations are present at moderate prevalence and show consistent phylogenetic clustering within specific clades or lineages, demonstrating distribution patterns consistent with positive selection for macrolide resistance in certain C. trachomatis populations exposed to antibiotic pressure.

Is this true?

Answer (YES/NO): NO